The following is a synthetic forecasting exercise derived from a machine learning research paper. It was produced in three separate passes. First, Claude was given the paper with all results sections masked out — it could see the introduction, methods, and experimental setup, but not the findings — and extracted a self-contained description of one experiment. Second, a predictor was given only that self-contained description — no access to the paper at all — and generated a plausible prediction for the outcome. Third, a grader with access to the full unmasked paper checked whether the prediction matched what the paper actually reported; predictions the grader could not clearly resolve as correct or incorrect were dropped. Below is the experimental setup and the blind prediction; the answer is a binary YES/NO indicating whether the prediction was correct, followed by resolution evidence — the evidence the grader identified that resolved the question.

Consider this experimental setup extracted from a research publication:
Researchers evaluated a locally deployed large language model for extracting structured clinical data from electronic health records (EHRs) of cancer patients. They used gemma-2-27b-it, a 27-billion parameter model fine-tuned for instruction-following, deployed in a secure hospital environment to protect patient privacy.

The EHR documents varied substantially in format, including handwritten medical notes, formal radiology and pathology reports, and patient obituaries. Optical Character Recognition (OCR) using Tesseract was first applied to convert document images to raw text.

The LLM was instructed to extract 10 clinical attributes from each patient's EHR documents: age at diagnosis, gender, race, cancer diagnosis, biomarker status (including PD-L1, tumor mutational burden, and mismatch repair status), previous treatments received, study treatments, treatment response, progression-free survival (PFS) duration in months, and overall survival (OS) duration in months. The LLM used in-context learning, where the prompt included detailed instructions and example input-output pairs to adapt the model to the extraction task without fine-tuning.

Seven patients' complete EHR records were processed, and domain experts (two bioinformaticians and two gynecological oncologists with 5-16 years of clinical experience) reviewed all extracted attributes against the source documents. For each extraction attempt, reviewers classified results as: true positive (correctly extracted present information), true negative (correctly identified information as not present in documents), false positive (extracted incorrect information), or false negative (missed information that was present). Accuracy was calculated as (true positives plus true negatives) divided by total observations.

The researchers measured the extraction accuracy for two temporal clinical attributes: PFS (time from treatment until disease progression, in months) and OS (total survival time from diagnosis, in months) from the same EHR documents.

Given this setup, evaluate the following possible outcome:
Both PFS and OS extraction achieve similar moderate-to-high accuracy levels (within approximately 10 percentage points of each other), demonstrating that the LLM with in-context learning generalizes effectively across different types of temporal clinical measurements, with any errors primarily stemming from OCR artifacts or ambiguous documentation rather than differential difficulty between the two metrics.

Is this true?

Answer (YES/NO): NO